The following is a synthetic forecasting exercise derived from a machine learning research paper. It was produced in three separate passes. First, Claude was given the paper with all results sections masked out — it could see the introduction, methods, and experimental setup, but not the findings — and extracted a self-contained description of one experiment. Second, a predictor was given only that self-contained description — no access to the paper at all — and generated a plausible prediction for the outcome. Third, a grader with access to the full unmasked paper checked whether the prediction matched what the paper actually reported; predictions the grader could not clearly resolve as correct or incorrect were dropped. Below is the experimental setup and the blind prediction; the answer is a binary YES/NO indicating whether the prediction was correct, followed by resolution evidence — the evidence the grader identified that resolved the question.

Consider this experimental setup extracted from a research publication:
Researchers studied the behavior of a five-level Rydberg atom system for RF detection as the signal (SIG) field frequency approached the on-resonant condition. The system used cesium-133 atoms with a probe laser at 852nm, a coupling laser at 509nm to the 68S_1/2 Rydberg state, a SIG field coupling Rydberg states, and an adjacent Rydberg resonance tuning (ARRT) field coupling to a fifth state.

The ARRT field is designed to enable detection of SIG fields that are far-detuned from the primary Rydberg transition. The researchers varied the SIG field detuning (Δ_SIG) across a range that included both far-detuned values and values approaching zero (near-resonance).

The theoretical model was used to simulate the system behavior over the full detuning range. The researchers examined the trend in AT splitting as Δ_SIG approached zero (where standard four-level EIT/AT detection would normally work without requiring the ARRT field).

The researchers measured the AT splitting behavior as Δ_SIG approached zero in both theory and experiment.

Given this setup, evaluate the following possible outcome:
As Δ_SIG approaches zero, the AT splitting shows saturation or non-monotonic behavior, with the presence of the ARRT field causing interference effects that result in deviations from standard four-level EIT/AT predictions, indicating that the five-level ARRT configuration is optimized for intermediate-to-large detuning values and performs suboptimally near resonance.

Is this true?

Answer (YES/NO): NO